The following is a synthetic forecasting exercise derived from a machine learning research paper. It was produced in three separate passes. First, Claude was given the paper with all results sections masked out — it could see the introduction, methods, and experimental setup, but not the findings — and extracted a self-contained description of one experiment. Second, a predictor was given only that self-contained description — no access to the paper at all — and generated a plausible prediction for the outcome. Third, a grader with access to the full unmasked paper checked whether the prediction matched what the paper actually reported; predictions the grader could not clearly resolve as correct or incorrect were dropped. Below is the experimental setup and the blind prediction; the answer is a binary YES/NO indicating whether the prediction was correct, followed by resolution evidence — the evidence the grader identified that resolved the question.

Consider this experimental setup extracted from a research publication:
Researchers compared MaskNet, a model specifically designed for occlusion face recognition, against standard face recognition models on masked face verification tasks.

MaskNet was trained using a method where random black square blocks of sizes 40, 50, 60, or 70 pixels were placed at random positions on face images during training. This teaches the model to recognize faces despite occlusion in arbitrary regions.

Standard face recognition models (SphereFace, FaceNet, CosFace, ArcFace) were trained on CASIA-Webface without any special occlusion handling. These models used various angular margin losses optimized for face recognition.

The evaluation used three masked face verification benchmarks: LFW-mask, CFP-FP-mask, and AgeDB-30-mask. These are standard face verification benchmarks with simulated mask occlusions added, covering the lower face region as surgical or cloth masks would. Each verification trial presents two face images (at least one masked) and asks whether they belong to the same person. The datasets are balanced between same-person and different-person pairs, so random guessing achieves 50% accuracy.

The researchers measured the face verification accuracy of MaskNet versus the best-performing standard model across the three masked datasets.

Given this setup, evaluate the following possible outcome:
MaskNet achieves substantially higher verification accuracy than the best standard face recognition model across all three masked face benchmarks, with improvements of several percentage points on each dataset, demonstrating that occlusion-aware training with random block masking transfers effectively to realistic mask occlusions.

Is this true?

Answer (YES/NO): YES